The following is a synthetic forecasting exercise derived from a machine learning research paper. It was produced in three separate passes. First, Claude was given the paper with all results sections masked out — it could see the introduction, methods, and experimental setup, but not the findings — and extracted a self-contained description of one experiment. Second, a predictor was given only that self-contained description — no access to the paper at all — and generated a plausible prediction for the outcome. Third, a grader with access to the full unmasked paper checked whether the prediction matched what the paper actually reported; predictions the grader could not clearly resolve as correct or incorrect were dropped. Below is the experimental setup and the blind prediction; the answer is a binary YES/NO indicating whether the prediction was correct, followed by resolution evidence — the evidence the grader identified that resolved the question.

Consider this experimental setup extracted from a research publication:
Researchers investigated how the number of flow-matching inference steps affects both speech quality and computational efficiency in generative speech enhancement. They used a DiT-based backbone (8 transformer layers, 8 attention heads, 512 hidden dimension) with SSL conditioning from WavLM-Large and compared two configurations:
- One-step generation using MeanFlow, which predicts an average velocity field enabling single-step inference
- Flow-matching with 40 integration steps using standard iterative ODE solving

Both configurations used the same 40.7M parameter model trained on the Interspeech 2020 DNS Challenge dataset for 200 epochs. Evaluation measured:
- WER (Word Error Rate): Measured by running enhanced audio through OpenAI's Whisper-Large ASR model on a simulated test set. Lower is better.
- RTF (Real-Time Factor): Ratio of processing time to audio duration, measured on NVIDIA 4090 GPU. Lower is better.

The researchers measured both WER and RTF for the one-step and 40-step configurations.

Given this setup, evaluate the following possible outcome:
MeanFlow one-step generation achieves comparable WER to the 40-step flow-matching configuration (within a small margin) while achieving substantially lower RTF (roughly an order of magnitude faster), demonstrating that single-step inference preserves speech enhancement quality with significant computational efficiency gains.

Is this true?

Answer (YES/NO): NO